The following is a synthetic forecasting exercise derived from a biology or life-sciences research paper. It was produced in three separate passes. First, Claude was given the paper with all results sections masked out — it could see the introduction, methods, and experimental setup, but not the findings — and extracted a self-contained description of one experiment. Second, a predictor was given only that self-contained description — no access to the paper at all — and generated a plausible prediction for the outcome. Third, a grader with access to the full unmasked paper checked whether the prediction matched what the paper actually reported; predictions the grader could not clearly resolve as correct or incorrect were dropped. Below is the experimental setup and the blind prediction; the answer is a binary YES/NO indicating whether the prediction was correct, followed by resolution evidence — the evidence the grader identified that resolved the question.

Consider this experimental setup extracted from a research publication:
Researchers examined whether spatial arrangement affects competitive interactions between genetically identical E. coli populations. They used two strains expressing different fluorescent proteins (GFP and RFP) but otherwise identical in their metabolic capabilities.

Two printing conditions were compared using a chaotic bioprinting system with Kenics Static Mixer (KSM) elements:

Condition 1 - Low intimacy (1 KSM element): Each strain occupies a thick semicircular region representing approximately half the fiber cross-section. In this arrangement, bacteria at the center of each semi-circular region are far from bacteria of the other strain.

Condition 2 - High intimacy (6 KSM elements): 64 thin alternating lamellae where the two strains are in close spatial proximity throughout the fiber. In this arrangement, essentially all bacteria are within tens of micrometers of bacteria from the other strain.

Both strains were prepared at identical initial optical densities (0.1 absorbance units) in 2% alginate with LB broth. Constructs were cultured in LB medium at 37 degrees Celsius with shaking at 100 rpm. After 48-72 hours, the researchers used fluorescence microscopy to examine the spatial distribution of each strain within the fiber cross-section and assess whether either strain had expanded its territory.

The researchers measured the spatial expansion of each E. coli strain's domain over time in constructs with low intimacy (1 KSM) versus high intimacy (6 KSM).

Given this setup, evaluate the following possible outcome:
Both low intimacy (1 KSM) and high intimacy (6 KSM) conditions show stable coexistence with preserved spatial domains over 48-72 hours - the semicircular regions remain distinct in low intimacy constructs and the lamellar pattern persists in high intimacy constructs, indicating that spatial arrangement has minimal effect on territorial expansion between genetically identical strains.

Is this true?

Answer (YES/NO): NO